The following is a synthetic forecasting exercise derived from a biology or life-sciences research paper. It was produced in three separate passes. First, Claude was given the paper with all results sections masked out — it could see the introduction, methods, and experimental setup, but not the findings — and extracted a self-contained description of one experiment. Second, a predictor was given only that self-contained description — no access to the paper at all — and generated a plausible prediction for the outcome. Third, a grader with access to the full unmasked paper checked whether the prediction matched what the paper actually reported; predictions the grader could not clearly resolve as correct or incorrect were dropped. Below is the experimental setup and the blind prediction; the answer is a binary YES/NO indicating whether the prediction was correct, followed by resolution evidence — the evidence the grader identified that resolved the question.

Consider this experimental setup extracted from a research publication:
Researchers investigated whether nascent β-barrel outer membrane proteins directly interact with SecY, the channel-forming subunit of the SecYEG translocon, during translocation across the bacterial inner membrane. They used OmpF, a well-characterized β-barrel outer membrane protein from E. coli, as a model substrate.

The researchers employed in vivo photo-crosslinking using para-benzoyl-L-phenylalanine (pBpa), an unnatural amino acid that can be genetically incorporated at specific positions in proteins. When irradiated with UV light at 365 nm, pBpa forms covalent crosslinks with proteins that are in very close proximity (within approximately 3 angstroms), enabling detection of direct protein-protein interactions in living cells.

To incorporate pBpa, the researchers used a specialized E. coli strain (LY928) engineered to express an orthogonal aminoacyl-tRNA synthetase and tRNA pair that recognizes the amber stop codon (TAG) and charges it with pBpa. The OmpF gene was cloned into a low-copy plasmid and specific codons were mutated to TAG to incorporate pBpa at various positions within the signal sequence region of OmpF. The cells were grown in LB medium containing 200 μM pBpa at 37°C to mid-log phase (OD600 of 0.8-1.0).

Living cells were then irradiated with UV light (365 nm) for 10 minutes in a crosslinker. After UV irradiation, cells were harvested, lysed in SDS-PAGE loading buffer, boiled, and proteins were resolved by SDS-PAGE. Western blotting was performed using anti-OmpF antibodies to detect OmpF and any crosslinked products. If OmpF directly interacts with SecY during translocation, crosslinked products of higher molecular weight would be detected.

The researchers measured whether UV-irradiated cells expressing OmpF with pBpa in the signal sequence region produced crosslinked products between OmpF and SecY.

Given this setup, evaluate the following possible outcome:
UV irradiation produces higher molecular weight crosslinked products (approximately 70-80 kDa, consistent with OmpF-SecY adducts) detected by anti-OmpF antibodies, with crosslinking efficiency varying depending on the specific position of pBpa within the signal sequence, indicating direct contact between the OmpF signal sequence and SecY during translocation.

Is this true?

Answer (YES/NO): NO